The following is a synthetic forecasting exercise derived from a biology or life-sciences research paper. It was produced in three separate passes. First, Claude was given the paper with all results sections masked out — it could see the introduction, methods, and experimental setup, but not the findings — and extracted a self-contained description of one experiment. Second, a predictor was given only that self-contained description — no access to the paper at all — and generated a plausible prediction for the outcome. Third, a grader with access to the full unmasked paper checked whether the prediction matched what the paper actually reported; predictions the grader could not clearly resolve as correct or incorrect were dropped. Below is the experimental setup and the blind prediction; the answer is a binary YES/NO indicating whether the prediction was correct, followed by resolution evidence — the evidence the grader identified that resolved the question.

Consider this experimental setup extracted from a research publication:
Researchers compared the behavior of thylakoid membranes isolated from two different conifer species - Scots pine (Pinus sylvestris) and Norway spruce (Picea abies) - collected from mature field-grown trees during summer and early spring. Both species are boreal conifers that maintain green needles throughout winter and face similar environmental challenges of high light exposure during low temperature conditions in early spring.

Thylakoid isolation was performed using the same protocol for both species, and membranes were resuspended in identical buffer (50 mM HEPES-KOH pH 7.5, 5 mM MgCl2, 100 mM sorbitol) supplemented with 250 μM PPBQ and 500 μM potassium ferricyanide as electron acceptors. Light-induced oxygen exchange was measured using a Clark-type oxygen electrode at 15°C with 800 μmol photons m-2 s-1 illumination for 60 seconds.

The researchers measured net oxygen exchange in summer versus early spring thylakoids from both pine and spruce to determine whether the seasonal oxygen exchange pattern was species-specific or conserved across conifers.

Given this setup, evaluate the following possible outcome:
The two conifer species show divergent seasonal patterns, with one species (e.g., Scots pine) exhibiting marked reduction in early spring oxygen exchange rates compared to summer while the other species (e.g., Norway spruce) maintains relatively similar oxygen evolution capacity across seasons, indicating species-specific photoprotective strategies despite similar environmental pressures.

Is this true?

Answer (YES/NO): NO